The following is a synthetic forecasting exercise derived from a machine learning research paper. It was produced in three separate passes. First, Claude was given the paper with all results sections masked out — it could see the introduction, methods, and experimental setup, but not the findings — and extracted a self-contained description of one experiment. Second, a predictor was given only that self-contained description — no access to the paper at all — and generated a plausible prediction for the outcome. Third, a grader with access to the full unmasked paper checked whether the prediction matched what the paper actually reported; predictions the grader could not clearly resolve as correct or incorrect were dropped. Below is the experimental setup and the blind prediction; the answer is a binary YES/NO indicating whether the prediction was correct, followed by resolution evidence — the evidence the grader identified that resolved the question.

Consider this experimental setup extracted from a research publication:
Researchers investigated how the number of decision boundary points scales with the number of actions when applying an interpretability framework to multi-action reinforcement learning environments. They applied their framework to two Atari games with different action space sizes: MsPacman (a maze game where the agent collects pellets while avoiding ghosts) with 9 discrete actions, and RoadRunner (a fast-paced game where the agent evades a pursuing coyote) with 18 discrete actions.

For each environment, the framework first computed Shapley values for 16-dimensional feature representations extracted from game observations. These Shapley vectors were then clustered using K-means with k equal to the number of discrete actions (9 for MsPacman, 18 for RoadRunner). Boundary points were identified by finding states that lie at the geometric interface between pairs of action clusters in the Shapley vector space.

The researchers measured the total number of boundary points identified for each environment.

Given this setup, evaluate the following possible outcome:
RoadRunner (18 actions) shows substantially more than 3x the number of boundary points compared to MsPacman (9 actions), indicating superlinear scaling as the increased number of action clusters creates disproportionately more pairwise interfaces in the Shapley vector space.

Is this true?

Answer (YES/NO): YES